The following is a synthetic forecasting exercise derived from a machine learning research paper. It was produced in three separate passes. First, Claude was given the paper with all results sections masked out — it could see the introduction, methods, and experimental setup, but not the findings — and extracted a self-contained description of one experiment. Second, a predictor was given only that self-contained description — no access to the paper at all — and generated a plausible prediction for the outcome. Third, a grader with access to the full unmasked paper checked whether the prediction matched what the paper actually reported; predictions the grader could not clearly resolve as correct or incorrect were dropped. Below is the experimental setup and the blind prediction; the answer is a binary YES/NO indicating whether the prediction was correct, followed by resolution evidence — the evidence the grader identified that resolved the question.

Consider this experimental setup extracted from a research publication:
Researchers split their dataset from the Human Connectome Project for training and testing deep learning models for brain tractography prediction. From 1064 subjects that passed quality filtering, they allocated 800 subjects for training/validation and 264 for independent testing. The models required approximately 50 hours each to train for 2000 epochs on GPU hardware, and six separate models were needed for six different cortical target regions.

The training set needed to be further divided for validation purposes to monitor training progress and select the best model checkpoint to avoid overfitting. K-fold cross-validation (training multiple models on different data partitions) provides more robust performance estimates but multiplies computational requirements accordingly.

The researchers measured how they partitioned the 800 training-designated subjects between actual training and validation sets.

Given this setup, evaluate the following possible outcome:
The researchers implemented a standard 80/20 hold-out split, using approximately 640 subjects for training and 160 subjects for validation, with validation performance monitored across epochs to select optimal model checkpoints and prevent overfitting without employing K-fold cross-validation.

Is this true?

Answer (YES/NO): NO